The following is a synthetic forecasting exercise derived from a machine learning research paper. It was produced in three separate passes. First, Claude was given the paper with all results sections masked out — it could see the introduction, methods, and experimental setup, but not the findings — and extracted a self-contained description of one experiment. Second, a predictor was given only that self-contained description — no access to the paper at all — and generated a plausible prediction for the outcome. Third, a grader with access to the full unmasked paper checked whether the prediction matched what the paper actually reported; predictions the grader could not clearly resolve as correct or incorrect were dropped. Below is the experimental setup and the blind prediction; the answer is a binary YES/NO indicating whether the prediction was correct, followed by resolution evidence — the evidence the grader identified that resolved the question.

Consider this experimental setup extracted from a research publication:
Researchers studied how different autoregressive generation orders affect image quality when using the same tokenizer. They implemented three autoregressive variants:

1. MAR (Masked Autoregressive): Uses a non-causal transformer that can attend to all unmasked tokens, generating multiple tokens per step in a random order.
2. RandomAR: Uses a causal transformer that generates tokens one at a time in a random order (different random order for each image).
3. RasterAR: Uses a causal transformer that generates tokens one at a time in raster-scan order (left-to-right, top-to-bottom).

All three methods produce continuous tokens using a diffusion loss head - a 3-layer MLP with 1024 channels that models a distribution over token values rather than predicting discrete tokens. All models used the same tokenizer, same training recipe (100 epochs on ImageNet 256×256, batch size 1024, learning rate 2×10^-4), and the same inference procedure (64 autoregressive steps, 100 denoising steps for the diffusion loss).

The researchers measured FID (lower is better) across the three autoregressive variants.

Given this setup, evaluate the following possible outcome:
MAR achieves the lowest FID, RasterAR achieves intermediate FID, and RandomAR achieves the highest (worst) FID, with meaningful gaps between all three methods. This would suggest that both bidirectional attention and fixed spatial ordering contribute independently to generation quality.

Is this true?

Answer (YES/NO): YES